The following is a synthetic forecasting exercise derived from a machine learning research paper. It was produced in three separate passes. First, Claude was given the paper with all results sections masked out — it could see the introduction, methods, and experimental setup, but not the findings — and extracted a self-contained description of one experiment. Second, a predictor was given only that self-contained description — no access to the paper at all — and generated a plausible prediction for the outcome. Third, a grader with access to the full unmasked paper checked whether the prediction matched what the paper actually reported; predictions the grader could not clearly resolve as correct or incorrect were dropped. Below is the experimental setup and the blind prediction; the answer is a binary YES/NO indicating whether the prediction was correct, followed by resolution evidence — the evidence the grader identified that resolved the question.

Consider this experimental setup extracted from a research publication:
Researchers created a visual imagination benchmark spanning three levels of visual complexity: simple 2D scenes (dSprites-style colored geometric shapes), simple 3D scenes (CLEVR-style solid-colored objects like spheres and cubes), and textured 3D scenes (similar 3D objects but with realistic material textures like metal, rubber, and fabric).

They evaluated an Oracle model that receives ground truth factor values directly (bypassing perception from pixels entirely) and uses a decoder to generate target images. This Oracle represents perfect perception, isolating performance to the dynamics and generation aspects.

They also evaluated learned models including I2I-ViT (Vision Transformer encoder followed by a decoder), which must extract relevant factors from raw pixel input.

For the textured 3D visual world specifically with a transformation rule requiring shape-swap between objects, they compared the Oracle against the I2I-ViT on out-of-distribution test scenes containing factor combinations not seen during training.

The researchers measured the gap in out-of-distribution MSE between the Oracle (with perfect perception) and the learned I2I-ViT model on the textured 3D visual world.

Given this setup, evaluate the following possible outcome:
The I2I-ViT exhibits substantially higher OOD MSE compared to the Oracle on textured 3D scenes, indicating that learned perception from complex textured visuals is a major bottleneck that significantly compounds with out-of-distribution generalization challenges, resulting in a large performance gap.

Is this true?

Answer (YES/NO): YES